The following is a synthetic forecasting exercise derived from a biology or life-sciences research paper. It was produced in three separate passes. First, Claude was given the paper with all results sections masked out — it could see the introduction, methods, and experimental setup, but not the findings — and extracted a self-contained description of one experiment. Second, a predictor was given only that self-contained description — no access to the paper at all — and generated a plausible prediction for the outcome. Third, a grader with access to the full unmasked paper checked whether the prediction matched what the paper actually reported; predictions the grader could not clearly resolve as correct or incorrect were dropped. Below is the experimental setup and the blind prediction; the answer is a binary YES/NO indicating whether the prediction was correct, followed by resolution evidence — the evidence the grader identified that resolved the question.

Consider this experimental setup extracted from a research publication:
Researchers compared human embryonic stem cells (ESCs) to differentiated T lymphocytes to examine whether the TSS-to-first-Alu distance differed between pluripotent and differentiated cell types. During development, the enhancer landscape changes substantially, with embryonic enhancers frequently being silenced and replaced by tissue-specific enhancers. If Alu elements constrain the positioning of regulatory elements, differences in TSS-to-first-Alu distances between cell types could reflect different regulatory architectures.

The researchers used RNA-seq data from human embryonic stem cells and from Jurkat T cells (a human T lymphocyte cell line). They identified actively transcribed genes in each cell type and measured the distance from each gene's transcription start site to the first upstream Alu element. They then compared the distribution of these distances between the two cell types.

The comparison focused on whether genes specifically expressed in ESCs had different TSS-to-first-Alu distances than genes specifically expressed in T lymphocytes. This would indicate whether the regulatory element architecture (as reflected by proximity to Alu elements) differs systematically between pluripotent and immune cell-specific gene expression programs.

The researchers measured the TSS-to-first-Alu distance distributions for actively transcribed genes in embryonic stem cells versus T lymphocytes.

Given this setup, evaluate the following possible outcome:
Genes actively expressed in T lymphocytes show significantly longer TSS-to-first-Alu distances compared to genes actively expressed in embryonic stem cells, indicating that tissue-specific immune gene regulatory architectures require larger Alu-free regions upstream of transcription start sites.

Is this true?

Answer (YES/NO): NO